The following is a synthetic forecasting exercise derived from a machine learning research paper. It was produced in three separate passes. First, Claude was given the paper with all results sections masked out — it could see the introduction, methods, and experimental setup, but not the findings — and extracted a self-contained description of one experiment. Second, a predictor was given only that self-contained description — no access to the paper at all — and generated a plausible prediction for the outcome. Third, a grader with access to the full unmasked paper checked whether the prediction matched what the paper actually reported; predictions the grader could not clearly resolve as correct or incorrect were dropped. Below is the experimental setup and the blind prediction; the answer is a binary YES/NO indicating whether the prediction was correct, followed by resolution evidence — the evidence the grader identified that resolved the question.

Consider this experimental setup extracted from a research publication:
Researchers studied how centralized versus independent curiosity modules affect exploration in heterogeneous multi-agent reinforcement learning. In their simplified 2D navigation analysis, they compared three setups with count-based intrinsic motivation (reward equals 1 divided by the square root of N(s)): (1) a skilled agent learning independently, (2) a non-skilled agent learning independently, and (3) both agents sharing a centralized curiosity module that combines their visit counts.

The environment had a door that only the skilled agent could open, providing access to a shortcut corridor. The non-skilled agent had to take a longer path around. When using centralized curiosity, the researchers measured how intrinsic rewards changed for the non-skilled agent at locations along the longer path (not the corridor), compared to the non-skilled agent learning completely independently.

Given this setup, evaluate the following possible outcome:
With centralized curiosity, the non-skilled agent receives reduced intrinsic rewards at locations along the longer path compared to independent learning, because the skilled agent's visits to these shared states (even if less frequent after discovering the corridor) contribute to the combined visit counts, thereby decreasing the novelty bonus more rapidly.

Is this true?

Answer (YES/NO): NO